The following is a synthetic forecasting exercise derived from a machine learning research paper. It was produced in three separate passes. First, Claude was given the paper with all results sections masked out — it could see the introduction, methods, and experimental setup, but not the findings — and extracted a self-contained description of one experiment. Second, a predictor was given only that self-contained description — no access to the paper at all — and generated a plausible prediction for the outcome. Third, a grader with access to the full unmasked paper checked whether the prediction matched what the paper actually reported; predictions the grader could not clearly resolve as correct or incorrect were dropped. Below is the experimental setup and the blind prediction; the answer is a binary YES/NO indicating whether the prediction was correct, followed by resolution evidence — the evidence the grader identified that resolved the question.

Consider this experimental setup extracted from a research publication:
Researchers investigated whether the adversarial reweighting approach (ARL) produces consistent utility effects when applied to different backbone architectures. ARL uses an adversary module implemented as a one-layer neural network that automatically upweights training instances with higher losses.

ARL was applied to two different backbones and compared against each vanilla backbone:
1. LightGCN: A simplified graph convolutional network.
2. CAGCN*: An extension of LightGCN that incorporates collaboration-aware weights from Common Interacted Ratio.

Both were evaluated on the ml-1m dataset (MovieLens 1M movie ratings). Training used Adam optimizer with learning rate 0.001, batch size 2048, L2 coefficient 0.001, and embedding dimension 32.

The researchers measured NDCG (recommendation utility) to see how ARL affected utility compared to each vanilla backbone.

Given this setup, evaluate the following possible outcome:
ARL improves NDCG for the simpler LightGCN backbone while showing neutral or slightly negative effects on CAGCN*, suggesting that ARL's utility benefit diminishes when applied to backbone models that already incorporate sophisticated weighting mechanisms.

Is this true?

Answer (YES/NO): NO